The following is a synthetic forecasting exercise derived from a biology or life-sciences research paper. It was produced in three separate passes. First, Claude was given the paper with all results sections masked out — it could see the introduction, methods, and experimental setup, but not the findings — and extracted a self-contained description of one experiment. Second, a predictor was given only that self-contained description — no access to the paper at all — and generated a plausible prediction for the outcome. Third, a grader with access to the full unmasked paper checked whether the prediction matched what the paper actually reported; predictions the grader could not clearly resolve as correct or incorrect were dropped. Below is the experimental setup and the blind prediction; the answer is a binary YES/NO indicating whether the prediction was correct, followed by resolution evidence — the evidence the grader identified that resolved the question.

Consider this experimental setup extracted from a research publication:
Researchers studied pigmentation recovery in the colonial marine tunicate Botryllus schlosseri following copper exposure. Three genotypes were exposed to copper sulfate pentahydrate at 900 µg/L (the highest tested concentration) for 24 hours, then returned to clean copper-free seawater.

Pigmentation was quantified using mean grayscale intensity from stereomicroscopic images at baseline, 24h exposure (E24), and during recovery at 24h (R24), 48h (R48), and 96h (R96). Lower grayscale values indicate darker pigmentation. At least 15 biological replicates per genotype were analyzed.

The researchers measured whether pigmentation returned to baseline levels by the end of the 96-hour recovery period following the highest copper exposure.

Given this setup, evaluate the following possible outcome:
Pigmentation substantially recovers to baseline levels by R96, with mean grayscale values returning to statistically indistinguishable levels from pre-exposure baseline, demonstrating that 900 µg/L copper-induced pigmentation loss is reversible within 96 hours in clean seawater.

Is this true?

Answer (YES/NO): NO